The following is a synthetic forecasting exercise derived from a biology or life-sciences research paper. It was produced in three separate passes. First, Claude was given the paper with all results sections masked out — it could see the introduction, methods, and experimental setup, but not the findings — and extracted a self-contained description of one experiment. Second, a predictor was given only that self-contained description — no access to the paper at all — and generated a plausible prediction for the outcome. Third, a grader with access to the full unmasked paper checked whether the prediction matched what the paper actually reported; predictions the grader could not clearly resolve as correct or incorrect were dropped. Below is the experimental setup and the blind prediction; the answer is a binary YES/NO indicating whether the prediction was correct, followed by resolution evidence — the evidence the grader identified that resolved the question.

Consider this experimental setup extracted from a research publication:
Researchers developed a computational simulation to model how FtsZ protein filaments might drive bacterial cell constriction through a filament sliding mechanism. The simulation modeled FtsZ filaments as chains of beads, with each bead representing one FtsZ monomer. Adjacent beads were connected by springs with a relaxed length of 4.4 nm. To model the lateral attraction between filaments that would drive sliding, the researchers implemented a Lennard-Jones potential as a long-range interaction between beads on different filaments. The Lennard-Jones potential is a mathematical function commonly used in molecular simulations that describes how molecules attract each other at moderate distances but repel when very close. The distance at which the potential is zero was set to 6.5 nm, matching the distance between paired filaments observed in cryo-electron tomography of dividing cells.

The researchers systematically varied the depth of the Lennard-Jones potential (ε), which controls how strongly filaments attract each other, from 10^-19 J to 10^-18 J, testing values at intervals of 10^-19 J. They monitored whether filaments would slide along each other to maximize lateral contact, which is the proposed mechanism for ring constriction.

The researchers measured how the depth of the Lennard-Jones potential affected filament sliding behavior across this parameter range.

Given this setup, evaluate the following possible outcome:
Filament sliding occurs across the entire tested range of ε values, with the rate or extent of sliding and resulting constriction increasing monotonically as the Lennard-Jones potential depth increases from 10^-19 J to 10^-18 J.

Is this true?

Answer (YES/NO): NO